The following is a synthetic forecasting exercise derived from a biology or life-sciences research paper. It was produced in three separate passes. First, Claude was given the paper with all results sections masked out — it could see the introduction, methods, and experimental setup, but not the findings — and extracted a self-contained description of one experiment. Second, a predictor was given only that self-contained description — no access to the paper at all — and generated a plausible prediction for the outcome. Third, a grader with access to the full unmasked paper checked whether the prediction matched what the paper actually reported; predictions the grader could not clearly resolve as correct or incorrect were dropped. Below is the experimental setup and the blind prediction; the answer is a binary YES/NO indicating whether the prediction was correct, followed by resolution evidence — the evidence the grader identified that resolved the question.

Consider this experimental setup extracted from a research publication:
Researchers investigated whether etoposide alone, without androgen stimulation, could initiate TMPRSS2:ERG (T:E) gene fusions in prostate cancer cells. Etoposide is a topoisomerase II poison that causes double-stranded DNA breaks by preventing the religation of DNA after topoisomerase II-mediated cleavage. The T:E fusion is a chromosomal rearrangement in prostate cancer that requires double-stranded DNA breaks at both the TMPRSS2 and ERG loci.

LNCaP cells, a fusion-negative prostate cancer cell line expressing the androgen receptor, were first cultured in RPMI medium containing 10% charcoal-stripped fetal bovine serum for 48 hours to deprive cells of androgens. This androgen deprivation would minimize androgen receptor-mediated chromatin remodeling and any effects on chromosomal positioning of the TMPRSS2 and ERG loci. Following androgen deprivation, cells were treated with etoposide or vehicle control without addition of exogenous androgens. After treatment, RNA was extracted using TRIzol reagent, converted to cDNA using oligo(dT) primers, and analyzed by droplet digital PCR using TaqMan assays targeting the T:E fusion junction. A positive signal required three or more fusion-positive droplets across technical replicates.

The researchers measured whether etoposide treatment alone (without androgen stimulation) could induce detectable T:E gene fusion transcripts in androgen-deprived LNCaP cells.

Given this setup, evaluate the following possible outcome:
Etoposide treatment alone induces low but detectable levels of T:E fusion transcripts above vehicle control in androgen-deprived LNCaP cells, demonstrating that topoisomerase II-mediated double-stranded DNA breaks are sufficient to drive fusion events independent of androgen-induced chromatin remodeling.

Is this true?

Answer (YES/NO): NO